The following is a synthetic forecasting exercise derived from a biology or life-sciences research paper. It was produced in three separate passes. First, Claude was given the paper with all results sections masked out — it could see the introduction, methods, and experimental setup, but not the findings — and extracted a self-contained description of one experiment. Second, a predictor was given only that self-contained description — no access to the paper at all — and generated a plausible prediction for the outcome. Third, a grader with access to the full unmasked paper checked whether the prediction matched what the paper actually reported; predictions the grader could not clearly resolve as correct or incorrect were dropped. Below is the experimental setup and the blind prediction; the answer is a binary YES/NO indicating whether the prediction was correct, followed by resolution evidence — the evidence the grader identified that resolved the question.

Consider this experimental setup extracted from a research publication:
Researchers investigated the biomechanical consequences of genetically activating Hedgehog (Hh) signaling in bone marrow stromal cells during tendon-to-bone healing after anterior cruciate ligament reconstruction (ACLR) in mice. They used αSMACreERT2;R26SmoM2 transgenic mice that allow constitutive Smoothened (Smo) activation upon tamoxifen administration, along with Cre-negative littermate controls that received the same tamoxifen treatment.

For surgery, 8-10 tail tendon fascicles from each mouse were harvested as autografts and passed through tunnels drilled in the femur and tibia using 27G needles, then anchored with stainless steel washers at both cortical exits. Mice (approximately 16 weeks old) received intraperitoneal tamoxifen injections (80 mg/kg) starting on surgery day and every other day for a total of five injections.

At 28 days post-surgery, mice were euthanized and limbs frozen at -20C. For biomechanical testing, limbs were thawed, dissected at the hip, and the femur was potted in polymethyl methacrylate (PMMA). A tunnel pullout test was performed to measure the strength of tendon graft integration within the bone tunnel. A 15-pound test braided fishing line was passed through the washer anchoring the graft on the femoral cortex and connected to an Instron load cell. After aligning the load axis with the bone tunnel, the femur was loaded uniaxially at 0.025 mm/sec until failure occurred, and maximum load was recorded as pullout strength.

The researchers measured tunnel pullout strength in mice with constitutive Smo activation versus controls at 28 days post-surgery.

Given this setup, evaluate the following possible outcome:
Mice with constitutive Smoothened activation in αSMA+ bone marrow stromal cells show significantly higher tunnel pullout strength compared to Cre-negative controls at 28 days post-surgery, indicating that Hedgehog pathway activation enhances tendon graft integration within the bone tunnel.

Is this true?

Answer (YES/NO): NO